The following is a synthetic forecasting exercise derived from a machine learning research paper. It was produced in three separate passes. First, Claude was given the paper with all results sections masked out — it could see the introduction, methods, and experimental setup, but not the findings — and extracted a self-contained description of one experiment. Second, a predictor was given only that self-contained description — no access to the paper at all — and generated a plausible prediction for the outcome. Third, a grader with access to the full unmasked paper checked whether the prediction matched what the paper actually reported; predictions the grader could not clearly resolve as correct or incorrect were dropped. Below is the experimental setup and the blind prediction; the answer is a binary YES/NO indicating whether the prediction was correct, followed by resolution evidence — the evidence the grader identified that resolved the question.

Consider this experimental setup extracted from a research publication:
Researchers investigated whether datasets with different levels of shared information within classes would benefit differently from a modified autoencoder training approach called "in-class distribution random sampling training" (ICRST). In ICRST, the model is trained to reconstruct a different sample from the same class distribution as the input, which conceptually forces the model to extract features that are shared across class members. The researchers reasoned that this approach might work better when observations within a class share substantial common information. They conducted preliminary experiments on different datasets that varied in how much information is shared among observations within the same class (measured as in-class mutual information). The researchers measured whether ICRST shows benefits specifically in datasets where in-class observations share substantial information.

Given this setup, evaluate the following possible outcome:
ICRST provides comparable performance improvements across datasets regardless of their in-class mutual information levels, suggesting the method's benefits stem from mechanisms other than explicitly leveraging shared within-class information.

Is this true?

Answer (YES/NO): YES